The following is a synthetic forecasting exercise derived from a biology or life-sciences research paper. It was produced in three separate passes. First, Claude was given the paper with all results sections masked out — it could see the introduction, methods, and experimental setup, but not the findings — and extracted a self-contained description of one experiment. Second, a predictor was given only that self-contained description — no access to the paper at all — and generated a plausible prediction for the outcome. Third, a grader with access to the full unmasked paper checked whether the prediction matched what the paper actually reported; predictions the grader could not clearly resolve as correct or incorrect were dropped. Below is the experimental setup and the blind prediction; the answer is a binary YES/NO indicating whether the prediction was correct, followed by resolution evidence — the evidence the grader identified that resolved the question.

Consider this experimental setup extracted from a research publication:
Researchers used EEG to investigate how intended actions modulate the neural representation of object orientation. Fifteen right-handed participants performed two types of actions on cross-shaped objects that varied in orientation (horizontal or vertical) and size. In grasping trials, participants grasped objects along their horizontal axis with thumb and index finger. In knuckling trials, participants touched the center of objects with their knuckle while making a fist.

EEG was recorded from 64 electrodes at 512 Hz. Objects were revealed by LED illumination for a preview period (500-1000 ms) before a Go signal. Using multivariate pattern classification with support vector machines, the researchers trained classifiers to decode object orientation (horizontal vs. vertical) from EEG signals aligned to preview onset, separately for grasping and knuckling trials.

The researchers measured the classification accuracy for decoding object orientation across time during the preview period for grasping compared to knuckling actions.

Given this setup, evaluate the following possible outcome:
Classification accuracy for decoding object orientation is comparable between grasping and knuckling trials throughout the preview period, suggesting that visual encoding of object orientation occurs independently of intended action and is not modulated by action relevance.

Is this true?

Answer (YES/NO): YES